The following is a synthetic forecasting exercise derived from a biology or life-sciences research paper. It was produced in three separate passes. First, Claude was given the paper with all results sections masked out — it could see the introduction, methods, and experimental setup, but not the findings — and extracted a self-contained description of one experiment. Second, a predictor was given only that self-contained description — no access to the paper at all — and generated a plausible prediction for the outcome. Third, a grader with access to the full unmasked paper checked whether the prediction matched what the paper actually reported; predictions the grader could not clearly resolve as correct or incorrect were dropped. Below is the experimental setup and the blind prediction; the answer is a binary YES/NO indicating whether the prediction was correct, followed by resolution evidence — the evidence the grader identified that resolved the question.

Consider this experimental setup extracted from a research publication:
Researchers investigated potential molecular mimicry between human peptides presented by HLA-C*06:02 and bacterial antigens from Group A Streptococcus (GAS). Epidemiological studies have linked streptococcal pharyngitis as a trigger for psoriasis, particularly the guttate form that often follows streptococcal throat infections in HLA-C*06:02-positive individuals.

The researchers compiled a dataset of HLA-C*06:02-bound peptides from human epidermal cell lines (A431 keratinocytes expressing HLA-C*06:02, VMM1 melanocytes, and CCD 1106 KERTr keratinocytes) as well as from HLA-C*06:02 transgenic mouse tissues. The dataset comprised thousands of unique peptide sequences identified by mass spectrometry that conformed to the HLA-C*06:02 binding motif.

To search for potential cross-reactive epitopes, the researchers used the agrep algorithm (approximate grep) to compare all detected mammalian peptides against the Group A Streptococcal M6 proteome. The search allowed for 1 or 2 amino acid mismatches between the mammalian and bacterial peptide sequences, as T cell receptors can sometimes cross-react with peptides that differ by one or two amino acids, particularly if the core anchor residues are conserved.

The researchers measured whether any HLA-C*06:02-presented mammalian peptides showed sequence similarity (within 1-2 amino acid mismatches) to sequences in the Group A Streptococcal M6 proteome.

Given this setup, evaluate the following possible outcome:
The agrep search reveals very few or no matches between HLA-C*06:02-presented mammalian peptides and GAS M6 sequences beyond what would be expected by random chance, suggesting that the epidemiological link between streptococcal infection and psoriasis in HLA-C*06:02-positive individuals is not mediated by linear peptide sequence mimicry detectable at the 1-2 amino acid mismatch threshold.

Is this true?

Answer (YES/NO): NO